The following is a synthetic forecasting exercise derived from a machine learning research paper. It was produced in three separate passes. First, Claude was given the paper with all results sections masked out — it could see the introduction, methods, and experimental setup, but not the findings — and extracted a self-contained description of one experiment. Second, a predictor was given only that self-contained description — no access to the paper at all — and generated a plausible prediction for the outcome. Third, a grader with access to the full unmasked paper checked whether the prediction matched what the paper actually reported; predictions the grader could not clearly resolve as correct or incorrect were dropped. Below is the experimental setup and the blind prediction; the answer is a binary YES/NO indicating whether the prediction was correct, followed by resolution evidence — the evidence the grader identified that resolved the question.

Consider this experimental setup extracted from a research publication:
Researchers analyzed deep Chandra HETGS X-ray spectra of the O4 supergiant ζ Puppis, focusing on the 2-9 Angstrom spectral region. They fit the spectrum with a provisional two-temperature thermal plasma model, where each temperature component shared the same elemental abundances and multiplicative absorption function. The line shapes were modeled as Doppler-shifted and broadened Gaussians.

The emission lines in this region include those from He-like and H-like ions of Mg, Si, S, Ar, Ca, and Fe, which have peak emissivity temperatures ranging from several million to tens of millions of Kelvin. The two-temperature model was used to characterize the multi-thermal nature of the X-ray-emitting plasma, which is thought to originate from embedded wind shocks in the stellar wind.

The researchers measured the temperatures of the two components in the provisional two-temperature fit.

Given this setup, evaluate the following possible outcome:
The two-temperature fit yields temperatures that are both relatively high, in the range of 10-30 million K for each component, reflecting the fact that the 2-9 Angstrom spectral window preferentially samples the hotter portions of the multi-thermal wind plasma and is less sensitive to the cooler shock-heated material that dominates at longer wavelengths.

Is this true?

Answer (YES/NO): NO